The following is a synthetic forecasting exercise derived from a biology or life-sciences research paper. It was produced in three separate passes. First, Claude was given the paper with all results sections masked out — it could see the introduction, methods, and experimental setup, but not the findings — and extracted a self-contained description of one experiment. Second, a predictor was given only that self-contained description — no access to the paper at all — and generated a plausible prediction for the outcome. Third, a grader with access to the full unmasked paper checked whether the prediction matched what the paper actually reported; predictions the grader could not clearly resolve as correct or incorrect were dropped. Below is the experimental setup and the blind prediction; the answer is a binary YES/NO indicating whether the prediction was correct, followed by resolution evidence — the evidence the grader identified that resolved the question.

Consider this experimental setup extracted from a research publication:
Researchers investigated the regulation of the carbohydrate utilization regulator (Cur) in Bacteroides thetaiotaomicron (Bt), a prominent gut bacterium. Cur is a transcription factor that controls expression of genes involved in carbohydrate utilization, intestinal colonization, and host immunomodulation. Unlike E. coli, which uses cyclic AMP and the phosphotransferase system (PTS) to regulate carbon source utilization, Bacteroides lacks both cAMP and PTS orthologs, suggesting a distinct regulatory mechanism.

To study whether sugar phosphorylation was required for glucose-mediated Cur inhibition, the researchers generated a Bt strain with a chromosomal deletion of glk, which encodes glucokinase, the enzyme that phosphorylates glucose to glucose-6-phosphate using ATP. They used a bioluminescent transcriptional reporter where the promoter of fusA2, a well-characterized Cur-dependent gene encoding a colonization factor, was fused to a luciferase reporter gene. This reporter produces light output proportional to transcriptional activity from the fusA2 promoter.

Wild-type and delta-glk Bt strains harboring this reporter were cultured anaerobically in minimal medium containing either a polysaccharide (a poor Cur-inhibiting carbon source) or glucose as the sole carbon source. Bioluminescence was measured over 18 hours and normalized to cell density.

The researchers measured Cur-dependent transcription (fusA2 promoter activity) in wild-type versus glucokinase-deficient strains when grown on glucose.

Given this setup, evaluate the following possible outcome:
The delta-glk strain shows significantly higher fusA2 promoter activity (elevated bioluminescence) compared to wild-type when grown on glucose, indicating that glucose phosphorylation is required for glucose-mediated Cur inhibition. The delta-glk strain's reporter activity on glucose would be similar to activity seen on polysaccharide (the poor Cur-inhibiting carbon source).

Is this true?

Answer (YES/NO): YES